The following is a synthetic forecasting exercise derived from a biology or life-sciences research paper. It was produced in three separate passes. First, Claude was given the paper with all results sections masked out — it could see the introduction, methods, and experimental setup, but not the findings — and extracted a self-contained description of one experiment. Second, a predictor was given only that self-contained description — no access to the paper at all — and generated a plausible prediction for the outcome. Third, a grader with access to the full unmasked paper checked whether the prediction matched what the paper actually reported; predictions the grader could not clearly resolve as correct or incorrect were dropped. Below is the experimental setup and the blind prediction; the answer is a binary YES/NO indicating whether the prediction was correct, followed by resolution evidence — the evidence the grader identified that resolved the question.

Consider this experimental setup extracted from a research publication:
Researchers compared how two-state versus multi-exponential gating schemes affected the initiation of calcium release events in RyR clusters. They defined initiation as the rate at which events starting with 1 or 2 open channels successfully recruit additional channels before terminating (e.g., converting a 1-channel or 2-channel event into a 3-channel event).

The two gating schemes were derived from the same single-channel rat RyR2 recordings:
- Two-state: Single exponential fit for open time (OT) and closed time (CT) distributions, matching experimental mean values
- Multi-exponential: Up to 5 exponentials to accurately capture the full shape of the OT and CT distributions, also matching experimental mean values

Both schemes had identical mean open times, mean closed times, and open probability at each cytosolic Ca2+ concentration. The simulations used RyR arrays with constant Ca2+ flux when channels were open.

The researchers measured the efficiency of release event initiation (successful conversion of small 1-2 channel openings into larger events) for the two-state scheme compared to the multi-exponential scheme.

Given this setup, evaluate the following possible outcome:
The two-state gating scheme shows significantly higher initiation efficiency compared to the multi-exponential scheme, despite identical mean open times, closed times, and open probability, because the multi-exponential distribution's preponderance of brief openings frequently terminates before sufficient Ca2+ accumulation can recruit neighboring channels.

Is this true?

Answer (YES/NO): YES